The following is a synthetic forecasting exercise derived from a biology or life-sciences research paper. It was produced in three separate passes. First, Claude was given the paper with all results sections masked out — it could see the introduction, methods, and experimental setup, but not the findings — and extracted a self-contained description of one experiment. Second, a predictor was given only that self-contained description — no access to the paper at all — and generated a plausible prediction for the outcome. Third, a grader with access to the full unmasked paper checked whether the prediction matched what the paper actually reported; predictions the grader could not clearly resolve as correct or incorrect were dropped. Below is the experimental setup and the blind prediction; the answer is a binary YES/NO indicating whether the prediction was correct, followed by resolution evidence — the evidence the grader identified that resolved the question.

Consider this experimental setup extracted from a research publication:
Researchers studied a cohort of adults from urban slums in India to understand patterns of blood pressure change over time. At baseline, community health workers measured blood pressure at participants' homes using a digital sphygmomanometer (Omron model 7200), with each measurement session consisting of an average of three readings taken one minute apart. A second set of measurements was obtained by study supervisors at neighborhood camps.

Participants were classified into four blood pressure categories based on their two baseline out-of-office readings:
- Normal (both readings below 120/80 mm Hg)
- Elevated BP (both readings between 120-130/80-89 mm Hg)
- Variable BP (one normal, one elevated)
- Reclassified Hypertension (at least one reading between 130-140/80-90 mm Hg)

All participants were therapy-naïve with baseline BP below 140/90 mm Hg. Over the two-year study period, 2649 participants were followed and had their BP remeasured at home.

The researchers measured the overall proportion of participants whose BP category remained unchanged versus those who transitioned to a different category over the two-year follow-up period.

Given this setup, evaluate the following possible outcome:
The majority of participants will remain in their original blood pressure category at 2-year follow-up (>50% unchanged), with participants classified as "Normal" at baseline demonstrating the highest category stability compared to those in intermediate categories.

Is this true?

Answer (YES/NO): NO